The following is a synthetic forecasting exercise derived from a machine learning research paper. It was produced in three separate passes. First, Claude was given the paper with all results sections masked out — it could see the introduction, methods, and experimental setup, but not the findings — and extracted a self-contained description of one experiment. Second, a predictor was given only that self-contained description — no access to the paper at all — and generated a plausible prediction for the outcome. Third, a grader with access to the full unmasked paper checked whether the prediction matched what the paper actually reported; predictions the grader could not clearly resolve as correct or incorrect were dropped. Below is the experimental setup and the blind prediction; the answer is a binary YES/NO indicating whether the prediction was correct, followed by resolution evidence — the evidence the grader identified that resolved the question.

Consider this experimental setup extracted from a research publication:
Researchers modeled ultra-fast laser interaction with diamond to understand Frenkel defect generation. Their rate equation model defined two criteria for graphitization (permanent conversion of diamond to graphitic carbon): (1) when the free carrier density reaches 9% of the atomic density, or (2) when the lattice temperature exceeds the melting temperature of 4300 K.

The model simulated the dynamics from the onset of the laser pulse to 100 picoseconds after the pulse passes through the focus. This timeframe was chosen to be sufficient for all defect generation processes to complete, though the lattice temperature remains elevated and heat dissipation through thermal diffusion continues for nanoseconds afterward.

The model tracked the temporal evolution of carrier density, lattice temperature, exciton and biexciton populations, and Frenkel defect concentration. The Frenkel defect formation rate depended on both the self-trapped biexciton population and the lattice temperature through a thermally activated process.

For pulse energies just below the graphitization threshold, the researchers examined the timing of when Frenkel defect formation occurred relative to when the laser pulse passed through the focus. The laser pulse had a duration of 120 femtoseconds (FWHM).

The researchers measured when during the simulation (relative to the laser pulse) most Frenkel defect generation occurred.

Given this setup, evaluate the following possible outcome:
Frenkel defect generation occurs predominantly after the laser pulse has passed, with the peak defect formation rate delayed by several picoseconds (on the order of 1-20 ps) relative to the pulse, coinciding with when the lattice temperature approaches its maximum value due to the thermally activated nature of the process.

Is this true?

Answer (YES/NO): NO